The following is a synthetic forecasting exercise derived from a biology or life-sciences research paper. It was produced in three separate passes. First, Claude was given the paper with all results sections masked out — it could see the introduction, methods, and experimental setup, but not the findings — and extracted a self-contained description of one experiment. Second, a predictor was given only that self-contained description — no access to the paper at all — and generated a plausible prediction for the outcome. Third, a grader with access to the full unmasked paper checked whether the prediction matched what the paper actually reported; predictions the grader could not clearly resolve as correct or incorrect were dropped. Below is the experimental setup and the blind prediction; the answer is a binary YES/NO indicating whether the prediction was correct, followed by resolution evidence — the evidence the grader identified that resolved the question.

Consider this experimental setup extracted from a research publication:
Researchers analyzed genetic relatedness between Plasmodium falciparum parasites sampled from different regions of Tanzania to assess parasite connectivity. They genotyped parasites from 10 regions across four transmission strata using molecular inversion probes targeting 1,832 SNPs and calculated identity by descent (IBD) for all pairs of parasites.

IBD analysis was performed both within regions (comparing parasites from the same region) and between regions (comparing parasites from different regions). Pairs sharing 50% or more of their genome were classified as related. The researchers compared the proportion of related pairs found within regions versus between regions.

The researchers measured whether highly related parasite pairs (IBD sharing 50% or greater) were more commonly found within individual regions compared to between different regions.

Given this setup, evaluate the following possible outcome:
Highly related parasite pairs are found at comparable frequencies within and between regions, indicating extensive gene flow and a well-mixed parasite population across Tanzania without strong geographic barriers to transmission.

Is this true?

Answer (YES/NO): NO